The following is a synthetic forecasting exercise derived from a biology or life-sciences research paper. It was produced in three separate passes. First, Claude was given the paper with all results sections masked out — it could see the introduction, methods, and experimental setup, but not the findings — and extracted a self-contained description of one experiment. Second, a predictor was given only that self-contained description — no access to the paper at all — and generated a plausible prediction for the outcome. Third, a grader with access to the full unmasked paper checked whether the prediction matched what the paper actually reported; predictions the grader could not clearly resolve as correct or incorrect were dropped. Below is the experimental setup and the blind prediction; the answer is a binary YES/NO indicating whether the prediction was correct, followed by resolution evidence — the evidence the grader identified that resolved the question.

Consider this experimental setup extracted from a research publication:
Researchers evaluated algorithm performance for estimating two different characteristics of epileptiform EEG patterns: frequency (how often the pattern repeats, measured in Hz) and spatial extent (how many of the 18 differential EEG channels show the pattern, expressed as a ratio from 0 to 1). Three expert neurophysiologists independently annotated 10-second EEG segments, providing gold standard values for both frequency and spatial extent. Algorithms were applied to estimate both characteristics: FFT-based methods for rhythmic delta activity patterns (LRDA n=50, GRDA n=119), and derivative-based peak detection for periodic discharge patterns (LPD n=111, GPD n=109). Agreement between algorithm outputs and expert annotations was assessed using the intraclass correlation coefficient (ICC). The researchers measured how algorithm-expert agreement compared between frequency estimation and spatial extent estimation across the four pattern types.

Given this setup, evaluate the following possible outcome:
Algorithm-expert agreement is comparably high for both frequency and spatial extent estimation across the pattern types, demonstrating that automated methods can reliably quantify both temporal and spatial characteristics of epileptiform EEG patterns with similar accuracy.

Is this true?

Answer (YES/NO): NO